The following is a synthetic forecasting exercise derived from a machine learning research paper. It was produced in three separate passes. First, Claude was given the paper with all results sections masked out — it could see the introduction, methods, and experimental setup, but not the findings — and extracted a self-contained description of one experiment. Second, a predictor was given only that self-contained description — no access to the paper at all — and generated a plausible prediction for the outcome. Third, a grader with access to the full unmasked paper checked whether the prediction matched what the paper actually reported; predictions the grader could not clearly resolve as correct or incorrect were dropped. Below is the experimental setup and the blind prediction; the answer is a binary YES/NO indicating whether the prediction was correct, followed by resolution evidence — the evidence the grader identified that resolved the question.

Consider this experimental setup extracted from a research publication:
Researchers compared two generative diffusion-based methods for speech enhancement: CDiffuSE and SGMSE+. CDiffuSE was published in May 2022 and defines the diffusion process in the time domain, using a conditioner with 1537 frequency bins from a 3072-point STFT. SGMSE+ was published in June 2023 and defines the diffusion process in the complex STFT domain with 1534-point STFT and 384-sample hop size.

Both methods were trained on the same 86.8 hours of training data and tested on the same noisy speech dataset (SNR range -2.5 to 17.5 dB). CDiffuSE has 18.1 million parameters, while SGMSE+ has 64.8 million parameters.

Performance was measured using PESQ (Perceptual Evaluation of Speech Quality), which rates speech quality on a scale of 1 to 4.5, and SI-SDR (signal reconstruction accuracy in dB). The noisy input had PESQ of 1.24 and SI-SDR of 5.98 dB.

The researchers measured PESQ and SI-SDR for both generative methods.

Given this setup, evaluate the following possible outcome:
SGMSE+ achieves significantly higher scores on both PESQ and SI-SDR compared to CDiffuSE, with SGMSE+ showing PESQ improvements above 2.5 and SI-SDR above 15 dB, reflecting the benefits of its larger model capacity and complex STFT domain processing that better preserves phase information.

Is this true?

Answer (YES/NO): NO